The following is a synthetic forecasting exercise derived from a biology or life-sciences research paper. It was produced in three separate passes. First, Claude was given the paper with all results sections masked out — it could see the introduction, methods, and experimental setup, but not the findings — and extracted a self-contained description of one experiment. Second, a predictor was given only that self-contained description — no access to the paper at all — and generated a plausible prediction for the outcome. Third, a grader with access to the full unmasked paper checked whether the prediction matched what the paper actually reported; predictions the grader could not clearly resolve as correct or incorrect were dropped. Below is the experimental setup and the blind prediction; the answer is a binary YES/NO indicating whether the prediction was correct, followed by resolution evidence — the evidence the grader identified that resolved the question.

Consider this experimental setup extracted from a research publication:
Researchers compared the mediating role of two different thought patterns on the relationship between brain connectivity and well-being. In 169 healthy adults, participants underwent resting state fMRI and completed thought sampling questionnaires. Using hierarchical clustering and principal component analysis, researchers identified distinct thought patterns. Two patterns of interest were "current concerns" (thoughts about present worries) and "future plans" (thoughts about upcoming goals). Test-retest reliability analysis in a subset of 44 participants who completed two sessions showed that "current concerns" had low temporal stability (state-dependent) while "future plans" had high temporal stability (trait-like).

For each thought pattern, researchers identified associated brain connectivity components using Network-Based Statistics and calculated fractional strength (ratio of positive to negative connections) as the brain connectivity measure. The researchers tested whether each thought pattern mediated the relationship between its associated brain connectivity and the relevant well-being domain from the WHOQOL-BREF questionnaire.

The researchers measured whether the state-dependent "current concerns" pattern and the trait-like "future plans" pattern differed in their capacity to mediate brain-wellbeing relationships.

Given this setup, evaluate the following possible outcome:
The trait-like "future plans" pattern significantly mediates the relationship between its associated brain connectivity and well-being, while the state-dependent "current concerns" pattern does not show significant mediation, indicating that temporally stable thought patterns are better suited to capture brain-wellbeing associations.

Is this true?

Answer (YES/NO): NO